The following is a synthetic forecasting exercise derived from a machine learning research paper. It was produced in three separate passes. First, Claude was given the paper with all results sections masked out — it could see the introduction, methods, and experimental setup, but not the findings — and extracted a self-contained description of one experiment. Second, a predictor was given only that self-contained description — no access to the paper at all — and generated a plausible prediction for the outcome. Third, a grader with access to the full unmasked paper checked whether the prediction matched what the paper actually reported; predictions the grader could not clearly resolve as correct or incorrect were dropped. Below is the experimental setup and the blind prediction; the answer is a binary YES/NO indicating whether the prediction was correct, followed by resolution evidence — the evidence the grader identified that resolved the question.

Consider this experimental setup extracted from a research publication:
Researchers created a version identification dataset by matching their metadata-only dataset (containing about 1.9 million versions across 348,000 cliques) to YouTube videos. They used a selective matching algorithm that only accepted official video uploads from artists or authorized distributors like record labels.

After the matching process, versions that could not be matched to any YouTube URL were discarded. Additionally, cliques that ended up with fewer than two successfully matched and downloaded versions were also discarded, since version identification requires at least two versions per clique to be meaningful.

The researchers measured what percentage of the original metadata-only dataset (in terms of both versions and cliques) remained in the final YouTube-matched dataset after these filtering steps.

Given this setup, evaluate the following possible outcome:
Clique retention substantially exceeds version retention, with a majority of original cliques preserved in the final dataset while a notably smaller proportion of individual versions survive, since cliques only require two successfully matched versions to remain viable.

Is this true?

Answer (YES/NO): NO